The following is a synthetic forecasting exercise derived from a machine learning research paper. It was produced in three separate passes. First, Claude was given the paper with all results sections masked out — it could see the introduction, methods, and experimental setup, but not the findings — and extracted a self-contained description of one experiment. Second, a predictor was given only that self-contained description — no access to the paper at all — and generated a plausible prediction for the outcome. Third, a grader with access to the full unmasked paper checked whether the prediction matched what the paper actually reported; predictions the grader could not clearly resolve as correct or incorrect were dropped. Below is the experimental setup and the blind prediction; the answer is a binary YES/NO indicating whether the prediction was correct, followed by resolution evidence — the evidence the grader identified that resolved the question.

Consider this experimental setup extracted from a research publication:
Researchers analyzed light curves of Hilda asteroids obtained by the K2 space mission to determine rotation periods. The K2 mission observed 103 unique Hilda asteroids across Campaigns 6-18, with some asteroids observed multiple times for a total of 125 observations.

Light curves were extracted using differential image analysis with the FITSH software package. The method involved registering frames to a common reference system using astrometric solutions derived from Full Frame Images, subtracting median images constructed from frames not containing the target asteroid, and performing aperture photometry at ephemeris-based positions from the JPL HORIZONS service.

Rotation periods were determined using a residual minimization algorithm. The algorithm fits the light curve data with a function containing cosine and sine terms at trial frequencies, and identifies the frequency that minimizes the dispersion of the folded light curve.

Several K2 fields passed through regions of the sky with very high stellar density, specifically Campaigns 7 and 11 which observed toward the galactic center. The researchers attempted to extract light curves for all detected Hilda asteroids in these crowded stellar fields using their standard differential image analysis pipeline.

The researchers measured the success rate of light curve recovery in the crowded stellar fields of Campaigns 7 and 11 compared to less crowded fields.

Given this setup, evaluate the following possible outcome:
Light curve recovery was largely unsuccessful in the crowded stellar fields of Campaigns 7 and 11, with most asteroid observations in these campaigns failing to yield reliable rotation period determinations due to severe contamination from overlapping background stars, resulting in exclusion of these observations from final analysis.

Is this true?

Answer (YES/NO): YES